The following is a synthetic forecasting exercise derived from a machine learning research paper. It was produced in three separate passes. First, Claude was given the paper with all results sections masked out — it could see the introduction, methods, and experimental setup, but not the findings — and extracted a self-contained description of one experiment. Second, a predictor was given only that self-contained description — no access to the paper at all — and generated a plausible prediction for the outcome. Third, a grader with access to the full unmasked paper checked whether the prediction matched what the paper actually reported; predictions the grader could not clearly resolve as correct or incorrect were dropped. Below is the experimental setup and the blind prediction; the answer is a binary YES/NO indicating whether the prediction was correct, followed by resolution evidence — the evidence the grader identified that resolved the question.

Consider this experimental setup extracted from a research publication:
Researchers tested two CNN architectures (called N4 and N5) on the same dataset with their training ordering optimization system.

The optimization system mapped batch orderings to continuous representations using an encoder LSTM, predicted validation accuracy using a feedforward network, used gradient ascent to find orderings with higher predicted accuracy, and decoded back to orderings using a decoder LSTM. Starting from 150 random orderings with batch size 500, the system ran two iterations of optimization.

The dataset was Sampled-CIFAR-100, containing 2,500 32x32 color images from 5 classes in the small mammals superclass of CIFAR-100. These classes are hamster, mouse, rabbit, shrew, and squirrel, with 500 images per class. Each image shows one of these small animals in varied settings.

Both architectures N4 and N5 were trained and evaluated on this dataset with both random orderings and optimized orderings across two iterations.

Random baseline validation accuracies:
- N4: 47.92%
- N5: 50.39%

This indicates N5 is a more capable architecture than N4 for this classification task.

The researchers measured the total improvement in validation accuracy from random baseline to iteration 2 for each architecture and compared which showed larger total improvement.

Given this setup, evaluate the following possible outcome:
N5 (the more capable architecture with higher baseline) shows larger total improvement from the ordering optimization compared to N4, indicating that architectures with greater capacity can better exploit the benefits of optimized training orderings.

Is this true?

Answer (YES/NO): YES